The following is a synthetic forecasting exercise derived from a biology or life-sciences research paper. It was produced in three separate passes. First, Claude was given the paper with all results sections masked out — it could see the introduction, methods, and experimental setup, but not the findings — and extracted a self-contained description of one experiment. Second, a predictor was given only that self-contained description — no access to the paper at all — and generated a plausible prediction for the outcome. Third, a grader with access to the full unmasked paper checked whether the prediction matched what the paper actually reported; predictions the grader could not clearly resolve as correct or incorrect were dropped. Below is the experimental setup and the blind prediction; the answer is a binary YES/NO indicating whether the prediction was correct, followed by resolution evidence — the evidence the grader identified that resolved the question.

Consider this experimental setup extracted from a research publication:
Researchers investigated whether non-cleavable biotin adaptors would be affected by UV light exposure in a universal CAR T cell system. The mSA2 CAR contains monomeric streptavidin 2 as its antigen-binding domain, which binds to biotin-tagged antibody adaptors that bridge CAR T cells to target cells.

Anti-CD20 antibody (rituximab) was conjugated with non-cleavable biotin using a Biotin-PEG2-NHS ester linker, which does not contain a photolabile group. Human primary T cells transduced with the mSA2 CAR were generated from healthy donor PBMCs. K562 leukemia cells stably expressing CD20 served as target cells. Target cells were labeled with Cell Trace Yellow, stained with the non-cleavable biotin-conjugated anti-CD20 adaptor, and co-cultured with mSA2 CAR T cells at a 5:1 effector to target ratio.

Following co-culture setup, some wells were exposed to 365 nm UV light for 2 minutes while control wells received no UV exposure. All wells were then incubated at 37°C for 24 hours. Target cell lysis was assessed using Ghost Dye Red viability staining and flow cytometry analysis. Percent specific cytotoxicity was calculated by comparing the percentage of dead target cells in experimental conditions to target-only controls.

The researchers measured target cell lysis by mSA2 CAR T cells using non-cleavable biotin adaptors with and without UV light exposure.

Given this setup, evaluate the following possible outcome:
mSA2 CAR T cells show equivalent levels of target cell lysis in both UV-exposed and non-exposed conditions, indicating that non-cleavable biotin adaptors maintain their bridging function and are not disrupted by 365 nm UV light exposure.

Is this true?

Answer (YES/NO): YES